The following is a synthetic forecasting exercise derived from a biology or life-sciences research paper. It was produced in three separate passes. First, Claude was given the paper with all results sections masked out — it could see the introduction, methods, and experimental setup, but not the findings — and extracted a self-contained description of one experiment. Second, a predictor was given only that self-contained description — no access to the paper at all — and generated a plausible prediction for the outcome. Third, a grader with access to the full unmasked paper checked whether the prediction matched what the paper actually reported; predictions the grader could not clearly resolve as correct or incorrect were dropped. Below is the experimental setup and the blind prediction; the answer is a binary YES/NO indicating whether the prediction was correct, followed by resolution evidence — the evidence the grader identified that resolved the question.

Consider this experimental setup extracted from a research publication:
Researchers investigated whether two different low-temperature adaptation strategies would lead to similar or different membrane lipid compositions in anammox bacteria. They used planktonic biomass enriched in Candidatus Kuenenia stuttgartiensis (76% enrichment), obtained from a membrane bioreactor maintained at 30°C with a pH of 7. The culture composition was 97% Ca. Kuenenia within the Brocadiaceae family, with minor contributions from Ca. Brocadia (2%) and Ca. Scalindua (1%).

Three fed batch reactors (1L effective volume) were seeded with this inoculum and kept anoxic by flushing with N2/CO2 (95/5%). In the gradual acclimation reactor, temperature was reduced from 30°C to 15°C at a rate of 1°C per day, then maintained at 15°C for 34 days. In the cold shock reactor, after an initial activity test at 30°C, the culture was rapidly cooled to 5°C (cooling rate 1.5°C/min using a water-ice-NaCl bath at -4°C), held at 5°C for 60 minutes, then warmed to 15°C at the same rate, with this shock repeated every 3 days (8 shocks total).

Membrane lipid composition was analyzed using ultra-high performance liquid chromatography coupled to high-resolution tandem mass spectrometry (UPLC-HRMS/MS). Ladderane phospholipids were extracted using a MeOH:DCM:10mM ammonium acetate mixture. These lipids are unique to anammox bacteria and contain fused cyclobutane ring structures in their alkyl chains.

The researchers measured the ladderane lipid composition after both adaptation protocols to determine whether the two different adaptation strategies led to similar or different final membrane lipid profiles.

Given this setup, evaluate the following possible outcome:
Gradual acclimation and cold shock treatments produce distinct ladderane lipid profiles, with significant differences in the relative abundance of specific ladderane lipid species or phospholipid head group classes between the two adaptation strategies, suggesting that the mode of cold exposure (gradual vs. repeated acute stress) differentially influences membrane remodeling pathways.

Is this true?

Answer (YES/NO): NO